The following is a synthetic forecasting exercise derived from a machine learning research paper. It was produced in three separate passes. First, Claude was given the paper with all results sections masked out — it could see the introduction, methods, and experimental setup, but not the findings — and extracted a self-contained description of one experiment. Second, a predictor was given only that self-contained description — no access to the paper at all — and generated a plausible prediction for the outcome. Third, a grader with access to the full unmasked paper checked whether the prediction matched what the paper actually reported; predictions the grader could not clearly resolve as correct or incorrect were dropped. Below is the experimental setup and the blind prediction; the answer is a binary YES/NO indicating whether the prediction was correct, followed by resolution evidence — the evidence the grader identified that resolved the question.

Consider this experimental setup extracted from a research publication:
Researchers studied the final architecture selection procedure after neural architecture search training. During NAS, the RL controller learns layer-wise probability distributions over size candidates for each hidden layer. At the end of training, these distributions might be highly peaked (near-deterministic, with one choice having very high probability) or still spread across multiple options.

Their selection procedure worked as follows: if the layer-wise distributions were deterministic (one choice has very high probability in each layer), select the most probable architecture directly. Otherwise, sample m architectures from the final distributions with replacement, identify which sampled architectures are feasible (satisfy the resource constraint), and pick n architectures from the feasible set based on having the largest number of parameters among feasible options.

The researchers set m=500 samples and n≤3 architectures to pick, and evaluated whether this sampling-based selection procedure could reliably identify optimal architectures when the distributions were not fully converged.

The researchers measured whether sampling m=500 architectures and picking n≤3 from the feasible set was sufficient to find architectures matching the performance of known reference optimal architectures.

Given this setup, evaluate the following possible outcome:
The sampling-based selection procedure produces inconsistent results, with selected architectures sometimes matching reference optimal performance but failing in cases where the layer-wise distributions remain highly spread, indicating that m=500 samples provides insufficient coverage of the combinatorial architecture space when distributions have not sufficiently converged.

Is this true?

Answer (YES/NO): NO